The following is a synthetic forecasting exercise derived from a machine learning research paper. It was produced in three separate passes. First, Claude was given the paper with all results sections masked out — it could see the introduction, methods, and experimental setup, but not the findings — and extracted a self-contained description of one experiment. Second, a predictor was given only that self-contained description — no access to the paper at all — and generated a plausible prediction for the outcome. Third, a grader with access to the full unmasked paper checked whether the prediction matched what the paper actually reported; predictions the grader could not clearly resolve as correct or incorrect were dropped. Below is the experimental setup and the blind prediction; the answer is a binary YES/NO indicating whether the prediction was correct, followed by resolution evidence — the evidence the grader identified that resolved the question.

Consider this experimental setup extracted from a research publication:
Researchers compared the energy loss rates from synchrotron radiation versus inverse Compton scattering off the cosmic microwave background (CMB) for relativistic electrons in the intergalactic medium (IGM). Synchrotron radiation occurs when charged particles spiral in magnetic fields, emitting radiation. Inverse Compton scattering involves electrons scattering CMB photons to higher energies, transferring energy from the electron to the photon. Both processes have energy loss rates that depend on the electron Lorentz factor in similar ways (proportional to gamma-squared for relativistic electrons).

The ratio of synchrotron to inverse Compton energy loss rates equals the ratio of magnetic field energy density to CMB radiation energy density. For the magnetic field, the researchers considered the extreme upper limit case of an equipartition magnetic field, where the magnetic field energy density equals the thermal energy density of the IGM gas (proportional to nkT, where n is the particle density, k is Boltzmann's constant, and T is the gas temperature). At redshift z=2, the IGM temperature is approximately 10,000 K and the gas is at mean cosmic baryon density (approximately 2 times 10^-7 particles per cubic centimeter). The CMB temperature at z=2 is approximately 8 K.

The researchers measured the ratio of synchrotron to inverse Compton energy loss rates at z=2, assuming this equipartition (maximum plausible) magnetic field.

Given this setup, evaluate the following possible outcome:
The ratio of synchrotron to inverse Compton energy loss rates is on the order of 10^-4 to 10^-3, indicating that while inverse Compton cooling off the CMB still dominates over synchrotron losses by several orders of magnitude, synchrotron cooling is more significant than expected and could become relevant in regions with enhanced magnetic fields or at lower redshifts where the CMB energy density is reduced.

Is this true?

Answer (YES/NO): NO